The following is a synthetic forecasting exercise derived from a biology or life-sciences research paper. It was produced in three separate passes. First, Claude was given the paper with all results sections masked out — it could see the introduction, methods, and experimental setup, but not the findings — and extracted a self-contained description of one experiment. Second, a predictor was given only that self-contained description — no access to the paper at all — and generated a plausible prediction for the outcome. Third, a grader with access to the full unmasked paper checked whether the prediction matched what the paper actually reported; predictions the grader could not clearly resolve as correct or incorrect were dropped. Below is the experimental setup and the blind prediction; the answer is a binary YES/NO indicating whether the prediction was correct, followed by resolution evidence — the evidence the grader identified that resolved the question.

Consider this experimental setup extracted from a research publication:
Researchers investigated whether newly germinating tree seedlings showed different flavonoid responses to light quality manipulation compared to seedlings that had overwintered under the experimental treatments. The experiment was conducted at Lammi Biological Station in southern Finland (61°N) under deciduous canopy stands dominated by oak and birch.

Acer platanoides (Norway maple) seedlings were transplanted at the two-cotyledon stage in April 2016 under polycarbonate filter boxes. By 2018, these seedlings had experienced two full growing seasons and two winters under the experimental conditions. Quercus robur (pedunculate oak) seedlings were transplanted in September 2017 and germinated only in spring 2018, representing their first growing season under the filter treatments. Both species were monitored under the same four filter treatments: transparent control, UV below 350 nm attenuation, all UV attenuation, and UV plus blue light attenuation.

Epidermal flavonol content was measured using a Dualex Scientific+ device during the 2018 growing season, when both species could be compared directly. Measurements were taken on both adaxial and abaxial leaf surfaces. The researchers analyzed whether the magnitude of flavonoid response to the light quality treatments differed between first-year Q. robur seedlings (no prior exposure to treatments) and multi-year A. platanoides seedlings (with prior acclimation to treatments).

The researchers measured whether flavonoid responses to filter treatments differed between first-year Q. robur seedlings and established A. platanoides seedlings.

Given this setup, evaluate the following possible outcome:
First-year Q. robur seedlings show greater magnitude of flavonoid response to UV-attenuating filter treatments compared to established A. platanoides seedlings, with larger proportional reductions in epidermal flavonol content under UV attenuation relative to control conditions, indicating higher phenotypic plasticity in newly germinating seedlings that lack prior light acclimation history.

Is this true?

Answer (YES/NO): NO